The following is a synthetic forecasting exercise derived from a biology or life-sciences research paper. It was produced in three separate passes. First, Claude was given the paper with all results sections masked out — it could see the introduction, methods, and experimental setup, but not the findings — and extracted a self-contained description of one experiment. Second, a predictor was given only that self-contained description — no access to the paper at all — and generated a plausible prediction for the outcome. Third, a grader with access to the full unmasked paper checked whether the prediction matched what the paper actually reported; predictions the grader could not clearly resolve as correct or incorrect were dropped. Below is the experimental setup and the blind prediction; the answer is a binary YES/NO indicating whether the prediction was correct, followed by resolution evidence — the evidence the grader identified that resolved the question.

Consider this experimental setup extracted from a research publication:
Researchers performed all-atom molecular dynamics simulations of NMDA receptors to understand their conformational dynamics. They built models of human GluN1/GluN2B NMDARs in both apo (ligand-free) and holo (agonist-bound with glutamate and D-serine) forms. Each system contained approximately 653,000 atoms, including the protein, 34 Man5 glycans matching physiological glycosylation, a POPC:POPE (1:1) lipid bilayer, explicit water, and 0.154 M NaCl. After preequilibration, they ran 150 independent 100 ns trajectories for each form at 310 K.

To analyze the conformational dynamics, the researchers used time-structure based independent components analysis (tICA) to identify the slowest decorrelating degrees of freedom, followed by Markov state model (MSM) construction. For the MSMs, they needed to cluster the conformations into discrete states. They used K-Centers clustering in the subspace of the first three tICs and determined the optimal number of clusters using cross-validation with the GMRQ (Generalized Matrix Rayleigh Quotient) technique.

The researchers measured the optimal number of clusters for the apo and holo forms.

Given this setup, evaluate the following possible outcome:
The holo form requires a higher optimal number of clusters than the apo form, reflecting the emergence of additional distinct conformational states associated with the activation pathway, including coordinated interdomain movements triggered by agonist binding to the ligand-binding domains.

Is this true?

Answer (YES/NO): NO